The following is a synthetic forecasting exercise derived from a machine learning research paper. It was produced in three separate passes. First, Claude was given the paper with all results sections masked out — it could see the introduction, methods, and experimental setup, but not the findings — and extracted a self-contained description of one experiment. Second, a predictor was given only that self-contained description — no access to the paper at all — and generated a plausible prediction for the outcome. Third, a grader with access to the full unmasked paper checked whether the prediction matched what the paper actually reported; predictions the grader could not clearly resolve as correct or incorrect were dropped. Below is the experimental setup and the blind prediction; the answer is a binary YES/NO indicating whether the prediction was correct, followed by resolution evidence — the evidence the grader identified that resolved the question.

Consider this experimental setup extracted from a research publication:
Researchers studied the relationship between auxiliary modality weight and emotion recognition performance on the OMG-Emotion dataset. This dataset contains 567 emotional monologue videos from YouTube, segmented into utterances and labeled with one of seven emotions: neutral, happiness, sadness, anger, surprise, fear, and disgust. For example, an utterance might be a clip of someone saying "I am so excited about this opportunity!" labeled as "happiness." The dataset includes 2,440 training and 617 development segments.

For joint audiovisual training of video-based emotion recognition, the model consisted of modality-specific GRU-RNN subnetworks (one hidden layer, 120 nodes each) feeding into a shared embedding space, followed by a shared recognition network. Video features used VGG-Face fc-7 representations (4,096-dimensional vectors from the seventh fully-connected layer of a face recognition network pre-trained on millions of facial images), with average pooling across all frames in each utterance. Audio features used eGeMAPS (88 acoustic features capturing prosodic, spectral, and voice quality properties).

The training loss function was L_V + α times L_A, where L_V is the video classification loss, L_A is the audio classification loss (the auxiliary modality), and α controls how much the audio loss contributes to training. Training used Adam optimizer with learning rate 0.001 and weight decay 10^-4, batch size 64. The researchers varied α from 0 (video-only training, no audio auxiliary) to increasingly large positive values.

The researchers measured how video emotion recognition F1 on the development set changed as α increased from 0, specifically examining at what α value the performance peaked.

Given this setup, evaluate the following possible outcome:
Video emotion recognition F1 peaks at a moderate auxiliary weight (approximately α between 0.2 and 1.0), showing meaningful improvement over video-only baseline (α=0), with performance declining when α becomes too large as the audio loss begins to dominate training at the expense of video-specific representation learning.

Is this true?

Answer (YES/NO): YES